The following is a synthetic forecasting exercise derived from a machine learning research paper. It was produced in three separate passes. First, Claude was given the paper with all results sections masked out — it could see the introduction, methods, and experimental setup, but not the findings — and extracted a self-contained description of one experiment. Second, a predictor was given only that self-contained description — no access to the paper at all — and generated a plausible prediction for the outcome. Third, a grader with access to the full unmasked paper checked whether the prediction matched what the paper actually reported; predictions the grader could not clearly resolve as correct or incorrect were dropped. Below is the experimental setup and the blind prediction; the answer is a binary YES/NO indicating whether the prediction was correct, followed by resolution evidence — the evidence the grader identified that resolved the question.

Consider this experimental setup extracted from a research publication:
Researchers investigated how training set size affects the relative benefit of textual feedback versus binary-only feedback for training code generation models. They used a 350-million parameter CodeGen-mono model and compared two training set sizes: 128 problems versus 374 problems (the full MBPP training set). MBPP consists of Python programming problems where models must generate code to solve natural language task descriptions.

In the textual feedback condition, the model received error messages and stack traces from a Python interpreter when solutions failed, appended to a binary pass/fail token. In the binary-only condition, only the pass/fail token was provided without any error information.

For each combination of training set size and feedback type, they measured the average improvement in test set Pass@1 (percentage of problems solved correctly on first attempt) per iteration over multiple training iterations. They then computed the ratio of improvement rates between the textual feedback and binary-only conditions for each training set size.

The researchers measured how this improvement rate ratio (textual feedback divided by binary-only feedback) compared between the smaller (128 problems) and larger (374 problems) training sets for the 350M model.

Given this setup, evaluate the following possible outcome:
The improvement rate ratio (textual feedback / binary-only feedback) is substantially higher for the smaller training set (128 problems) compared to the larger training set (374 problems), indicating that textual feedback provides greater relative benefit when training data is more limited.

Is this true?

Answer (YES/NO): NO